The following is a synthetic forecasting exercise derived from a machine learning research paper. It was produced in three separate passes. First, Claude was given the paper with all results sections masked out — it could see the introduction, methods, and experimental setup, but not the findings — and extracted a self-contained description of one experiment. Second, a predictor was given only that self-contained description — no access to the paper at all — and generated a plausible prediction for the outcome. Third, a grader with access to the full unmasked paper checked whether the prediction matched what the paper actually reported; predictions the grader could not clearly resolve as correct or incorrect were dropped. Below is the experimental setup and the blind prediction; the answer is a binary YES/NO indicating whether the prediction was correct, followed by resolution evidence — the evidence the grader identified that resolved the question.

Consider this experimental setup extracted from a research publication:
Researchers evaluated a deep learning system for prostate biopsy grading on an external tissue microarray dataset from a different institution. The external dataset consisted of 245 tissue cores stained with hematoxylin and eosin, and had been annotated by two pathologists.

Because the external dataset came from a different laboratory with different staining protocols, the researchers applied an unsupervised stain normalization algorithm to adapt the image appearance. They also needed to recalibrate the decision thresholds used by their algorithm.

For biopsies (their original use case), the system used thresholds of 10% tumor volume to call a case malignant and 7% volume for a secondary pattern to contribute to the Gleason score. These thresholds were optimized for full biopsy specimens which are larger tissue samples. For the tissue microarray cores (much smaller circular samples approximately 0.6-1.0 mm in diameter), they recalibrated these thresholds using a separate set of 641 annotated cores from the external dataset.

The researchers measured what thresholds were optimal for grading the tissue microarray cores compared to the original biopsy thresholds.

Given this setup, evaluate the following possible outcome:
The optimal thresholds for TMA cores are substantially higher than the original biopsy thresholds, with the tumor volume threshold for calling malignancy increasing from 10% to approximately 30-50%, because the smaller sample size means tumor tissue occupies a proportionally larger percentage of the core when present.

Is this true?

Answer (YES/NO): NO